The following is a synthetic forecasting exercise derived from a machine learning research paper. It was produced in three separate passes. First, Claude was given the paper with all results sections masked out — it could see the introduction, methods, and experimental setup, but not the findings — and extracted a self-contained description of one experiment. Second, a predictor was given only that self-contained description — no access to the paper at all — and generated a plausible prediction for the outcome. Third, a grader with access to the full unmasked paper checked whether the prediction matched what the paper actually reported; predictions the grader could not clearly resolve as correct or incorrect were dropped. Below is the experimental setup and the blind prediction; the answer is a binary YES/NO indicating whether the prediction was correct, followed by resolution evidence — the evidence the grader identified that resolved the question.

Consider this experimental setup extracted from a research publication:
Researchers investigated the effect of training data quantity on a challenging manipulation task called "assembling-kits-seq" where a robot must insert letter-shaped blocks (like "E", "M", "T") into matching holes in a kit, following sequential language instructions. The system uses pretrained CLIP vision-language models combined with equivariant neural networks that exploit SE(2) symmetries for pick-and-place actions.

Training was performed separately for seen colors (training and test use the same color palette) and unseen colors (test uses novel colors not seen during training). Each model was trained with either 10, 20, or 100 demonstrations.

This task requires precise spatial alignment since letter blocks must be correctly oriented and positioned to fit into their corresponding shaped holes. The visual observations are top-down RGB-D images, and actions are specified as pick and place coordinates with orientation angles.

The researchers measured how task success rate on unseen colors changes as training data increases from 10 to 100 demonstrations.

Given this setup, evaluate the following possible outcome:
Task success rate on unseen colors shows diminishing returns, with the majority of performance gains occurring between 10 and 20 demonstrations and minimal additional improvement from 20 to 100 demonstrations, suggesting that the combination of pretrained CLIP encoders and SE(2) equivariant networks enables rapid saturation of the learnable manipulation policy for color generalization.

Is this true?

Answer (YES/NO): NO